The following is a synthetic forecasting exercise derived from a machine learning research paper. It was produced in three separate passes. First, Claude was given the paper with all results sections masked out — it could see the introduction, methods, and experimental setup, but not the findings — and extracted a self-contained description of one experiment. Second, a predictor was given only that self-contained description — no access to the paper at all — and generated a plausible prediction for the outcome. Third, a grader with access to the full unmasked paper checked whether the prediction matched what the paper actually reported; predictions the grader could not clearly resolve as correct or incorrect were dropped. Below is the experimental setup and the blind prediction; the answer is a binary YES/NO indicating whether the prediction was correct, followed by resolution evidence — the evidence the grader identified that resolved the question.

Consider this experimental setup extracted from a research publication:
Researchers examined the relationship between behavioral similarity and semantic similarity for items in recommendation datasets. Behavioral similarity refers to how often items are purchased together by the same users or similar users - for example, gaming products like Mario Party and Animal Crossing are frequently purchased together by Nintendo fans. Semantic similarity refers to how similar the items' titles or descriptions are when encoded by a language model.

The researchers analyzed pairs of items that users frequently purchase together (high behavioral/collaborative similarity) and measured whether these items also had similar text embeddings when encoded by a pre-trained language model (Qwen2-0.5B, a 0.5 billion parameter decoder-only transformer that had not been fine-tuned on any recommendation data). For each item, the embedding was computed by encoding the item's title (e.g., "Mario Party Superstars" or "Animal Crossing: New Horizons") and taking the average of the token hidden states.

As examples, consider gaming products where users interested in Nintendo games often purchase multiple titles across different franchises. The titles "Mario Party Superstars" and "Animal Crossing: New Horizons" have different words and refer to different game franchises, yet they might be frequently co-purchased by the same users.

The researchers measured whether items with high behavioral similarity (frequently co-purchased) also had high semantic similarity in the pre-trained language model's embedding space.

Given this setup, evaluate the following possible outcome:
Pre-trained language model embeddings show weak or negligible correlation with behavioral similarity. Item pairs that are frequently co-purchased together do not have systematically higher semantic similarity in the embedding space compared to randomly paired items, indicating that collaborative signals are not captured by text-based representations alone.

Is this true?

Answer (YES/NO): YES